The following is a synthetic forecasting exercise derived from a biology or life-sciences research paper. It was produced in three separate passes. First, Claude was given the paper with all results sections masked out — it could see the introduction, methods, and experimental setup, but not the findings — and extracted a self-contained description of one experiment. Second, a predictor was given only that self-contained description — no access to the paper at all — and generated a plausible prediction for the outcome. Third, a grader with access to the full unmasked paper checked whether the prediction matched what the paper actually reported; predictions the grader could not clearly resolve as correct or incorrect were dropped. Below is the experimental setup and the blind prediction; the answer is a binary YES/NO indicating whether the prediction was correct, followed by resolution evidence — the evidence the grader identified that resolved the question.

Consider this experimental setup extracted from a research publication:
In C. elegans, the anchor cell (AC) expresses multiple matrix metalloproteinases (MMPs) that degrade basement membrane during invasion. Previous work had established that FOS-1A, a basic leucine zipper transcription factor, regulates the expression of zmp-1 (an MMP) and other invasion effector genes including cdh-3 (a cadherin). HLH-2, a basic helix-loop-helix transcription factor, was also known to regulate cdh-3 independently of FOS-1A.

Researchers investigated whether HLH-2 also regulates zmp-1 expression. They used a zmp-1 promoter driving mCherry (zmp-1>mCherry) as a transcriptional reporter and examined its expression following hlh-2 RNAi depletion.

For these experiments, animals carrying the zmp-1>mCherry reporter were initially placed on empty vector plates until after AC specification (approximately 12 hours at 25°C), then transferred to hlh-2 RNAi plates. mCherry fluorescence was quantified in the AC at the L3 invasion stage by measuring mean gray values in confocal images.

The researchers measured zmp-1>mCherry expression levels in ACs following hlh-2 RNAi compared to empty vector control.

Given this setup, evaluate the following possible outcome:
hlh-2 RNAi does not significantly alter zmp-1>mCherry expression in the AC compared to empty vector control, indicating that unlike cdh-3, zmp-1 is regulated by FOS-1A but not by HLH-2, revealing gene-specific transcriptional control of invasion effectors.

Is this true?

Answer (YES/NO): YES